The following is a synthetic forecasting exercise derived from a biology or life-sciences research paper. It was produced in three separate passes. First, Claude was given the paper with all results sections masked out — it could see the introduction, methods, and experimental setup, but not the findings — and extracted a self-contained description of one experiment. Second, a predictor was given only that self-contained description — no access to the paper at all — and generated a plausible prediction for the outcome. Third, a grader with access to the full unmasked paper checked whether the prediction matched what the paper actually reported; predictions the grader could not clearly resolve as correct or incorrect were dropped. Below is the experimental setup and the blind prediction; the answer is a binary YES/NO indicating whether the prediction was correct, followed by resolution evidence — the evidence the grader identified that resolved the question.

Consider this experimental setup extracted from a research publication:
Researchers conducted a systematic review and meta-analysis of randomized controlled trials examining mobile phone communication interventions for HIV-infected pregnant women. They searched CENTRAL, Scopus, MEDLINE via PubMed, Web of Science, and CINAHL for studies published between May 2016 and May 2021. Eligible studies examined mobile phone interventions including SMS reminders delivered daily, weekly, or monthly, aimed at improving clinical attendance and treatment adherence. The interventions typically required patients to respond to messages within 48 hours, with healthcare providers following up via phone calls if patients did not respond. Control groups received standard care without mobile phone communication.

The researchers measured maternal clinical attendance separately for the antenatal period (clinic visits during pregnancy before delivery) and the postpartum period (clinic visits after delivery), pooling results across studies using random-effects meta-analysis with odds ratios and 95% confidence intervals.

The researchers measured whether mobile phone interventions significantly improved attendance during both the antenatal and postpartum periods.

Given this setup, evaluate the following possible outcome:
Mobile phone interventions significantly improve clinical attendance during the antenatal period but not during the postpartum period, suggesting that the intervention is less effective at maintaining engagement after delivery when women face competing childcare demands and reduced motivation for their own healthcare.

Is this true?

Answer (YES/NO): NO